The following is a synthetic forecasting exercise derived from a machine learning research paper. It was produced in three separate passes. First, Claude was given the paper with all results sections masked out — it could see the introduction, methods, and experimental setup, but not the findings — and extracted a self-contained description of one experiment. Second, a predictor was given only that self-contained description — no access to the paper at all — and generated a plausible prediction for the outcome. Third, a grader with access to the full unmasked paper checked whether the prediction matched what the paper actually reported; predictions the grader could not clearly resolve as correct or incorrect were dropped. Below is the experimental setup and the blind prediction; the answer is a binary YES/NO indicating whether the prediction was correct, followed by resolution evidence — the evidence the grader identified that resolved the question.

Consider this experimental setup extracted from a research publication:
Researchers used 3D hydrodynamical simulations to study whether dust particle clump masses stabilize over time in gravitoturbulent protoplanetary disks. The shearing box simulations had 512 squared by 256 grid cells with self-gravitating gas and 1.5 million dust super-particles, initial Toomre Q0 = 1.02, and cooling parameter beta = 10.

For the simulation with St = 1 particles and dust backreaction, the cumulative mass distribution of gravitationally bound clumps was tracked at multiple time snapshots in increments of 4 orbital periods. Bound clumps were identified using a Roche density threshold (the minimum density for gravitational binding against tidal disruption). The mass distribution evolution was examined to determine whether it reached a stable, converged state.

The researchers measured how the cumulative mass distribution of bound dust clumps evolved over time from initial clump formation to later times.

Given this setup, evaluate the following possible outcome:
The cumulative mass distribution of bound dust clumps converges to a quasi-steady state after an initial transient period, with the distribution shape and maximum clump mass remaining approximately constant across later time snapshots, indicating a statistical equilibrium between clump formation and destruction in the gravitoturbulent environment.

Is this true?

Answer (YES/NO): YES